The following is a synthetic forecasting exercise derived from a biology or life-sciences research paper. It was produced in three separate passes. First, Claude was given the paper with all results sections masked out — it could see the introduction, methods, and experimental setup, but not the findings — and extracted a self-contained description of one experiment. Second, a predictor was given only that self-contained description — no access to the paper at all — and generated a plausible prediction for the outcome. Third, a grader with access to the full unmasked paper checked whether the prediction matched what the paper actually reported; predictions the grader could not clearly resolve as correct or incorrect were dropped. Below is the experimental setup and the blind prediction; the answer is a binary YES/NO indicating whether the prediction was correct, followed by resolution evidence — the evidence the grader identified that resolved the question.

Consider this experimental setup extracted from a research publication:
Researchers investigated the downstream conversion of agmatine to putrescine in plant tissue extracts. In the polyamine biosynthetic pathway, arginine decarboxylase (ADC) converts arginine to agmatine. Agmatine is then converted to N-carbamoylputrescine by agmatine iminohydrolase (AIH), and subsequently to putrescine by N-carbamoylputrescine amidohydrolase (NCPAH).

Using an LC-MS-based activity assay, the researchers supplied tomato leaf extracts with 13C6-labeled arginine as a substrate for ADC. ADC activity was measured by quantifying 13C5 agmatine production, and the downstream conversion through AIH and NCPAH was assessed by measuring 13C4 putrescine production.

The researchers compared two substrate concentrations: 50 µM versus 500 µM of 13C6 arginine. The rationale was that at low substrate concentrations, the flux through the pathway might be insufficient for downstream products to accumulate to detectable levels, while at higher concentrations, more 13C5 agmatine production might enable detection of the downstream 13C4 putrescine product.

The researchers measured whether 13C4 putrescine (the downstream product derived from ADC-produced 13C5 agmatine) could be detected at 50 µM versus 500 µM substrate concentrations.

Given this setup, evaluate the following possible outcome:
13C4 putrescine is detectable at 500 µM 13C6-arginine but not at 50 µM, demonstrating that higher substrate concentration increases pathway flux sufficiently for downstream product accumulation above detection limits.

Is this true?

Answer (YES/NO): YES